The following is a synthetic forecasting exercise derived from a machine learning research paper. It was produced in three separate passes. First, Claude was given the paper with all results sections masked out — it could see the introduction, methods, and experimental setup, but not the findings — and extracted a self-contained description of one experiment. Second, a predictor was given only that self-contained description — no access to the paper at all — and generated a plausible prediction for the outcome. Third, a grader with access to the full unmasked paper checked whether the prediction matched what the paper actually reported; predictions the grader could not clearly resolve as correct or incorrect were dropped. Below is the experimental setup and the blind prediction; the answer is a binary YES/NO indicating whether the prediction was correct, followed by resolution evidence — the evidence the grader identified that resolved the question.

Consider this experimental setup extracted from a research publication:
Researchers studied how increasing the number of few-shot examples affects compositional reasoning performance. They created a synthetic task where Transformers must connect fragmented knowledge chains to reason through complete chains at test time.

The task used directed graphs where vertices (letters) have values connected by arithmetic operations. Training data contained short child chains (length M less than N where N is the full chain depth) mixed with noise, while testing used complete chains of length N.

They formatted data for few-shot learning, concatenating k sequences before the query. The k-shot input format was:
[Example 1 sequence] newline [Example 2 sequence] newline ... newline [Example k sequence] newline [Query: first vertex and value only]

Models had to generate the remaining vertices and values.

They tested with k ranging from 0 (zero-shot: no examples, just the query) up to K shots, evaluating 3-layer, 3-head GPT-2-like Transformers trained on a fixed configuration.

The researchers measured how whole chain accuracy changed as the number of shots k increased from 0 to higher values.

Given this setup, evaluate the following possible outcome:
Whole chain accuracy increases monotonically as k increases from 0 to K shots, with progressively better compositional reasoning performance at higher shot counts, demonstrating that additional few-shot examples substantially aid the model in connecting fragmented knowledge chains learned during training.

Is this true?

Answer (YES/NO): NO